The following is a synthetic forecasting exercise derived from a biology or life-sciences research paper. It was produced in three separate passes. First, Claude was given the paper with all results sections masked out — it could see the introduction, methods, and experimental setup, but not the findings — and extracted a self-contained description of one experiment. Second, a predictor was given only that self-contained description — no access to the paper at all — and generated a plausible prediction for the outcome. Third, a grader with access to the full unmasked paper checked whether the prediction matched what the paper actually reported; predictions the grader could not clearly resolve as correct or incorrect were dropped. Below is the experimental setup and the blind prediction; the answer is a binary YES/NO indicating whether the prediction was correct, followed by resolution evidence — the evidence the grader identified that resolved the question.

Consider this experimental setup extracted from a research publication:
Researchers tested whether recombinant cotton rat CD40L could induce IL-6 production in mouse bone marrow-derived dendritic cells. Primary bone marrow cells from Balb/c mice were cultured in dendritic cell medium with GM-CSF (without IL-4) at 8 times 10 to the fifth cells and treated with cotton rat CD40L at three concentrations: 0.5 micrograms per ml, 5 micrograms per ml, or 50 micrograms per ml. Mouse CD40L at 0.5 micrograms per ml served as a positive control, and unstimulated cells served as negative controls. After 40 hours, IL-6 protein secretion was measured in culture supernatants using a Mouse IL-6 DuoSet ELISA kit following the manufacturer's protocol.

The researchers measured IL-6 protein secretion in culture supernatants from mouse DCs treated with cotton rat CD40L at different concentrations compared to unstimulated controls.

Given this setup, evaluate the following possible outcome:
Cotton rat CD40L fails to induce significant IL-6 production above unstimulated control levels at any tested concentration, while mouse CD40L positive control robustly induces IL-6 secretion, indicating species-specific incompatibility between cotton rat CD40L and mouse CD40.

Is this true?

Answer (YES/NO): NO